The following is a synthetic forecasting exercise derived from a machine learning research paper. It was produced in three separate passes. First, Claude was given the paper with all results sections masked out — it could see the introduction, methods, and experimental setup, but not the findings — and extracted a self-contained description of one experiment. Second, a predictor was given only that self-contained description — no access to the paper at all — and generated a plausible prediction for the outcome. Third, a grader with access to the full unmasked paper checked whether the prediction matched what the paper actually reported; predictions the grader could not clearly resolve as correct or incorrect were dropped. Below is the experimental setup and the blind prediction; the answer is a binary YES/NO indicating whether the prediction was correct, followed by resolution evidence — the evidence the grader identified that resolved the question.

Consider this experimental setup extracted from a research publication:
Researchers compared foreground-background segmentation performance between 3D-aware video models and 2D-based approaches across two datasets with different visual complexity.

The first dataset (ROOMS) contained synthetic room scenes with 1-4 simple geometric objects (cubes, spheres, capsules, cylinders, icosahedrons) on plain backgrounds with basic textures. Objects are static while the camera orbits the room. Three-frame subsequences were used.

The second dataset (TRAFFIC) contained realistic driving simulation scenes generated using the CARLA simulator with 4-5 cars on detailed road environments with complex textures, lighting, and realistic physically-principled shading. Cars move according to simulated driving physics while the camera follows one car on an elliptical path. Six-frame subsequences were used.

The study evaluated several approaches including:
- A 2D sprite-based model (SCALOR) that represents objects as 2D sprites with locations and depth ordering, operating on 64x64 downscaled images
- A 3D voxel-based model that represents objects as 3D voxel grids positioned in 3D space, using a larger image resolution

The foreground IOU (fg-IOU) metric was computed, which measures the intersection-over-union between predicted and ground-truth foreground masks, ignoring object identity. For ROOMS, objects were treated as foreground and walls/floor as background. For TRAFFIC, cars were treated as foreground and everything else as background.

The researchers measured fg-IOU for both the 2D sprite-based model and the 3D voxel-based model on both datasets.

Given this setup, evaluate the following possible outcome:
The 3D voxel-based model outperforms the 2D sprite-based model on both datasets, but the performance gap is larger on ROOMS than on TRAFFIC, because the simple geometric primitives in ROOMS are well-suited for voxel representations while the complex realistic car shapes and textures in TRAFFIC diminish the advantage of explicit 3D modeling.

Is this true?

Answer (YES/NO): NO